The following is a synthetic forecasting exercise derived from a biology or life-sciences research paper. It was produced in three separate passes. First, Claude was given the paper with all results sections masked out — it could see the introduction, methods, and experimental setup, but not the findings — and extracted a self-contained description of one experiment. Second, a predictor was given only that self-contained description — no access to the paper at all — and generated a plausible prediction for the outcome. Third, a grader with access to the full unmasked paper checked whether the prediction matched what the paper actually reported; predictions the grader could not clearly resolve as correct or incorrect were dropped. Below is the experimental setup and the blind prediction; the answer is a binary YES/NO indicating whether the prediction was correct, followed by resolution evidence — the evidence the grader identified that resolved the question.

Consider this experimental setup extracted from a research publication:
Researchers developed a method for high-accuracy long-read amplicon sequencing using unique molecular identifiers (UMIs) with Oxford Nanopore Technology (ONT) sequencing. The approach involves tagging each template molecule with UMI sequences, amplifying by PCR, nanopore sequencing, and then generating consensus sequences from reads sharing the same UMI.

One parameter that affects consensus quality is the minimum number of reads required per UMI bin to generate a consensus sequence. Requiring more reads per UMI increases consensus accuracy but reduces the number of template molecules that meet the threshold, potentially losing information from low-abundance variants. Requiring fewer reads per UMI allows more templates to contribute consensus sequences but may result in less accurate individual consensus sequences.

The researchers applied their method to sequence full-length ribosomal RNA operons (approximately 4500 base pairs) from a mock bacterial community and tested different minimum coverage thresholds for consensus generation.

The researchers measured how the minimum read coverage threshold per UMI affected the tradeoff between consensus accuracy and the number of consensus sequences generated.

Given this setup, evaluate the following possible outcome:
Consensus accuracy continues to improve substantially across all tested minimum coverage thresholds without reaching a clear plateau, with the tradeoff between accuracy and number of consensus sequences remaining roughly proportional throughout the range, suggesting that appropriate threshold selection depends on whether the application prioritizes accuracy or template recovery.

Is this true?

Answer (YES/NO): NO